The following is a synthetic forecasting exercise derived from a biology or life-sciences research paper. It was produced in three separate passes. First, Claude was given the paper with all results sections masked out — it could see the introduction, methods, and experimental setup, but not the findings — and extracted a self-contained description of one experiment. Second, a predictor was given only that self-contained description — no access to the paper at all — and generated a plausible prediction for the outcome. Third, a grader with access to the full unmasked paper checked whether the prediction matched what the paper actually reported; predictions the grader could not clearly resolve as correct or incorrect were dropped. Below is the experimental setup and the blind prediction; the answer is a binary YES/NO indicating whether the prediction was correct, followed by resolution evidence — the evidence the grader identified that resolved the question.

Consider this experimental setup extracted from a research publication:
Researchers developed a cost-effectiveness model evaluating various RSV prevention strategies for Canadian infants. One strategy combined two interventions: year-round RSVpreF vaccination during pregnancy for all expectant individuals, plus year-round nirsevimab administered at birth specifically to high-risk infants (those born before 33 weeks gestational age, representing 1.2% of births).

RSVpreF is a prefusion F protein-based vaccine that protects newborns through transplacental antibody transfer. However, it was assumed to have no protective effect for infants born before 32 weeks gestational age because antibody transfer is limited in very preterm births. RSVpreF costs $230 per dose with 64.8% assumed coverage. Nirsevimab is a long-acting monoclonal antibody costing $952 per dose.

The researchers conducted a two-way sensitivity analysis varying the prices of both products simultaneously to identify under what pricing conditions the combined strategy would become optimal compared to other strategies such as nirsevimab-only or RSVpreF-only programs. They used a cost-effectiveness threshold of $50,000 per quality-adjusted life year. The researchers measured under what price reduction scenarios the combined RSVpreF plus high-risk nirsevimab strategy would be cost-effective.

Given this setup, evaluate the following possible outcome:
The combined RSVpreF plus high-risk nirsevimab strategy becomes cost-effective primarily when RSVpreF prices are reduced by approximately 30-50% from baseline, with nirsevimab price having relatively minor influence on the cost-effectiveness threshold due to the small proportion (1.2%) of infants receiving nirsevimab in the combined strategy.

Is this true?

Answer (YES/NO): NO